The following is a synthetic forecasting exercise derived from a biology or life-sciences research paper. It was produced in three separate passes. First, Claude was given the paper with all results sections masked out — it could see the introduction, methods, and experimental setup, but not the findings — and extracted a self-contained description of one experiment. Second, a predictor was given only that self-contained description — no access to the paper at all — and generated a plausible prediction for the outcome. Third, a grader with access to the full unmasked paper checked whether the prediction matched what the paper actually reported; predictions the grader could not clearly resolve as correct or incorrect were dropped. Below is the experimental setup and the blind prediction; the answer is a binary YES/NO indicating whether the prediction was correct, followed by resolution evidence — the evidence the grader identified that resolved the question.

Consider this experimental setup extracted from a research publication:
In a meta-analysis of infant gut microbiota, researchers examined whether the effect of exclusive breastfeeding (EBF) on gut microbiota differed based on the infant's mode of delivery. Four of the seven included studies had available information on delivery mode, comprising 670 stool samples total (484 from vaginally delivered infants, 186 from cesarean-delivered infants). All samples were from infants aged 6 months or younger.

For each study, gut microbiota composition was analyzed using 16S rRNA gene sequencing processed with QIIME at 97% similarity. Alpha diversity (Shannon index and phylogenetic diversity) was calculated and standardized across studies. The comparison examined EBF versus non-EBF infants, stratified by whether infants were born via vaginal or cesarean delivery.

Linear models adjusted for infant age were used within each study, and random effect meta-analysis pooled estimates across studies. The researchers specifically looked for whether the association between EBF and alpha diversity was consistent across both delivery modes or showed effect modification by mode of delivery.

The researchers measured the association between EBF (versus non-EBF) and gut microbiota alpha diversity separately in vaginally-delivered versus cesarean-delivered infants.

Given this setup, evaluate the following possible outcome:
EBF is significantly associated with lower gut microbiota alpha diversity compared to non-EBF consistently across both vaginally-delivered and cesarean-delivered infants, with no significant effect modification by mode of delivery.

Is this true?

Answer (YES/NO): YES